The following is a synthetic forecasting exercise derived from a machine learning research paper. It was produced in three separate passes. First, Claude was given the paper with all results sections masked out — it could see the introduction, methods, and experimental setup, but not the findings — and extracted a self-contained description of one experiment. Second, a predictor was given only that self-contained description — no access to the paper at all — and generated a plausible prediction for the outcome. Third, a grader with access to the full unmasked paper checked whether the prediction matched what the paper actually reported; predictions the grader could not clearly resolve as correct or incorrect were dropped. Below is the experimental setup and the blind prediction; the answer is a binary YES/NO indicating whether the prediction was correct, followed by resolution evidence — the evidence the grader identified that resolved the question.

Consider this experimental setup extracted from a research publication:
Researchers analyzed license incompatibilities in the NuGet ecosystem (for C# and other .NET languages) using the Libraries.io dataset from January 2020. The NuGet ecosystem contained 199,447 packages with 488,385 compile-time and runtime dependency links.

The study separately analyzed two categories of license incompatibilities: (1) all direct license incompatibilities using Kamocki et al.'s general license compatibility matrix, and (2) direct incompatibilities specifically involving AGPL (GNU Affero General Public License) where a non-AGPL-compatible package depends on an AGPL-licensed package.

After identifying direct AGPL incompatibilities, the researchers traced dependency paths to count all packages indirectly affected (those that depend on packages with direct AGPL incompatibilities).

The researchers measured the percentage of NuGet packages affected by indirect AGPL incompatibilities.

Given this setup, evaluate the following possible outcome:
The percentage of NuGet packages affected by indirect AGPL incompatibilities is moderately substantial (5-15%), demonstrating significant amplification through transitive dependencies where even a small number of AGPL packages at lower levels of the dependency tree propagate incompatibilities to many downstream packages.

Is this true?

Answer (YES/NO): NO